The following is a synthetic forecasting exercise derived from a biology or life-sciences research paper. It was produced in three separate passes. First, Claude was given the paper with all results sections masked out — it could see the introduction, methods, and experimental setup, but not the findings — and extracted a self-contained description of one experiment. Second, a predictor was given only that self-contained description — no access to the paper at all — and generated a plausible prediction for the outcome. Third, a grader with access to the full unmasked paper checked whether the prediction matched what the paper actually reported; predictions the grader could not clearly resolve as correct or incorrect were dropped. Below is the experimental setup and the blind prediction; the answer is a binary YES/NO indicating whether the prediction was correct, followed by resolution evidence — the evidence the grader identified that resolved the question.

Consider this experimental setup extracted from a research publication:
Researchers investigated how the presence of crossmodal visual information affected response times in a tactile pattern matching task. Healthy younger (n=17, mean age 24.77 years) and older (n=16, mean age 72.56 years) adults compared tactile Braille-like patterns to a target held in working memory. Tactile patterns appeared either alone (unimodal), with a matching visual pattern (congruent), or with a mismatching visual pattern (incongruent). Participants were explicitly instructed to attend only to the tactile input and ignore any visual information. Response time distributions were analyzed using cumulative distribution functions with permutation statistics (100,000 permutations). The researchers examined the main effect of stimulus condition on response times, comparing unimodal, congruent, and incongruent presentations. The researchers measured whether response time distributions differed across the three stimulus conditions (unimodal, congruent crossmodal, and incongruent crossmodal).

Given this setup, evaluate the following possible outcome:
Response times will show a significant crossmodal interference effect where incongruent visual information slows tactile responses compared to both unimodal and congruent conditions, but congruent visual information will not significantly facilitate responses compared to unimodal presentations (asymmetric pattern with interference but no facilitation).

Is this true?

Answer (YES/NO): NO